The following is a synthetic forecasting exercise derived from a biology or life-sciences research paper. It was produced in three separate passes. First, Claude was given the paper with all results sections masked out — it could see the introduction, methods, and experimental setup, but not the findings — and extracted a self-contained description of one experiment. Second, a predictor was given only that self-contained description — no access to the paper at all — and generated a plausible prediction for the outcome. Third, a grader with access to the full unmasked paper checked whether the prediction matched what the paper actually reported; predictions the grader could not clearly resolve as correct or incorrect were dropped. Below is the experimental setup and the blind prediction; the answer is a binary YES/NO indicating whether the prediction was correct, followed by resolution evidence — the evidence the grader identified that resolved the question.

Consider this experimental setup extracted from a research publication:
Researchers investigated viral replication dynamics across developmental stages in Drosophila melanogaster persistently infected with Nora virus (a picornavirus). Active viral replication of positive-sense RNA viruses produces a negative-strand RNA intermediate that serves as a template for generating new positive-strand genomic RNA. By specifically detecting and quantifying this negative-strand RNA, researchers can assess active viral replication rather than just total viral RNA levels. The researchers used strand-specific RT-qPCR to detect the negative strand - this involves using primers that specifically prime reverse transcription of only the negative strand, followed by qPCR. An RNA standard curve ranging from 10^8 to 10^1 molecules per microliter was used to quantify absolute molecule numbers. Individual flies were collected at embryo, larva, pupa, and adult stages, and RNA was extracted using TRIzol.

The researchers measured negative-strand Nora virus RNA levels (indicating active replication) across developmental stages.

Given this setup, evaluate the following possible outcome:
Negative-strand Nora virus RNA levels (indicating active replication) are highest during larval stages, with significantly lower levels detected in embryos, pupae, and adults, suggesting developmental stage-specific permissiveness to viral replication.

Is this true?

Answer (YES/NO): NO